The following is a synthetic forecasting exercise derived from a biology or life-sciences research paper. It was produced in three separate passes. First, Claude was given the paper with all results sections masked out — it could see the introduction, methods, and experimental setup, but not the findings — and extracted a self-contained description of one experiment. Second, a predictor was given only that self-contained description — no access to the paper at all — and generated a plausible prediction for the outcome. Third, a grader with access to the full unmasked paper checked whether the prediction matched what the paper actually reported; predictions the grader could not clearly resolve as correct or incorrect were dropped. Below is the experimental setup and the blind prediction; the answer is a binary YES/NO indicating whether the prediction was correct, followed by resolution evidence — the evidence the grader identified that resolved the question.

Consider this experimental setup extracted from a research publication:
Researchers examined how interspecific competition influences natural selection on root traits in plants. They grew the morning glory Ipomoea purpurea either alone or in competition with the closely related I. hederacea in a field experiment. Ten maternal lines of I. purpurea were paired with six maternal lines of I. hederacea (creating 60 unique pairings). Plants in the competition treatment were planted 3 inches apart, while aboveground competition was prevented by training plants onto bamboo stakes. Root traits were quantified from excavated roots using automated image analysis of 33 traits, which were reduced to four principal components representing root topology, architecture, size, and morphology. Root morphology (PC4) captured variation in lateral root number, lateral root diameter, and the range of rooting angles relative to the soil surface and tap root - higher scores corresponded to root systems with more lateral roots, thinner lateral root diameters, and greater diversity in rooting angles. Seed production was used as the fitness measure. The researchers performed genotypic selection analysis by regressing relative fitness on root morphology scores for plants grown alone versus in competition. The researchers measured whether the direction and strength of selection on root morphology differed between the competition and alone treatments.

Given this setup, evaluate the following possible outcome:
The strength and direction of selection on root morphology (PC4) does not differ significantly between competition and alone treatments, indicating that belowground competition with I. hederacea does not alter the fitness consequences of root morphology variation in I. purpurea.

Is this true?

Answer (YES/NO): NO